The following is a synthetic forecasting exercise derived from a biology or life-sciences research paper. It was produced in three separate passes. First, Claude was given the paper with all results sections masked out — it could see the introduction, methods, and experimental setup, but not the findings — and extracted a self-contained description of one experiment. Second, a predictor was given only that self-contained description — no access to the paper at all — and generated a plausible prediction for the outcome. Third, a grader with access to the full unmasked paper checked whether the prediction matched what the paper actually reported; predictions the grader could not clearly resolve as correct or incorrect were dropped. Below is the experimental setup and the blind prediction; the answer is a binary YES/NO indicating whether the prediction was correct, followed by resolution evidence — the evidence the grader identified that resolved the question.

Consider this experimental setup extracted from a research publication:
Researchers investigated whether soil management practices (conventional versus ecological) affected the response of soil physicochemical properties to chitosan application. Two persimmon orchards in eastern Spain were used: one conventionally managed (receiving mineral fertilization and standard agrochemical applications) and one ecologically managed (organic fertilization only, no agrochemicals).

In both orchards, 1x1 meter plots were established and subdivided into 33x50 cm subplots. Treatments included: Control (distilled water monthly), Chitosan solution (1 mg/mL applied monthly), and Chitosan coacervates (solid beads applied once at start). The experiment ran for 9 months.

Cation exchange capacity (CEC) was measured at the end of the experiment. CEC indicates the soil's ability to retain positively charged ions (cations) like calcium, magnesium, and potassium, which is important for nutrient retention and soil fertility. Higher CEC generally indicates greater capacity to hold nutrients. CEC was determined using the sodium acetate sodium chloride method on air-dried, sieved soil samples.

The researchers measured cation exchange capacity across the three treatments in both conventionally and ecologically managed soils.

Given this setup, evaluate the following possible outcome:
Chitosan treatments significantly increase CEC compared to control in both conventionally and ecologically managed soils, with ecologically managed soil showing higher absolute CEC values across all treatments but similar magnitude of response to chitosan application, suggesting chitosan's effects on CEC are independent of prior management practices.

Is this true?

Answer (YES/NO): NO